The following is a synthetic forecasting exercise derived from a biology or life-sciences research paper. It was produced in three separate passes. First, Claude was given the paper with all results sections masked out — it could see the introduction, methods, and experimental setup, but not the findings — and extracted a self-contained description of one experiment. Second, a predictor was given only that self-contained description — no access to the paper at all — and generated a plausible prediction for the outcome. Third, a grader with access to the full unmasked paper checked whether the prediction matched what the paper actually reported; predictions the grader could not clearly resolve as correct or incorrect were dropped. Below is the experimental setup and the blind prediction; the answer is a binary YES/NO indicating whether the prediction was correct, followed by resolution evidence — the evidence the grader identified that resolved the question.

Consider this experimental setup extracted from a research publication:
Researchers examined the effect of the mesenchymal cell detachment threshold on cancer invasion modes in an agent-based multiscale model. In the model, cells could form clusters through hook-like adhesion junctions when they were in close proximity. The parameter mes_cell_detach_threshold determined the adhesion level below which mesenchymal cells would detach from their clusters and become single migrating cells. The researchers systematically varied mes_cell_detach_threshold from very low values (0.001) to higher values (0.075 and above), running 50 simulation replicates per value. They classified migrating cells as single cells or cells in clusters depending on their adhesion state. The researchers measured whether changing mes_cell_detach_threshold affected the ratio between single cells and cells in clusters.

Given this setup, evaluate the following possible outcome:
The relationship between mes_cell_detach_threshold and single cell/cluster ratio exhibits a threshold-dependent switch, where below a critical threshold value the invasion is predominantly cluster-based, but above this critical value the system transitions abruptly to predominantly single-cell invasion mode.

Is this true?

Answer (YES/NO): NO